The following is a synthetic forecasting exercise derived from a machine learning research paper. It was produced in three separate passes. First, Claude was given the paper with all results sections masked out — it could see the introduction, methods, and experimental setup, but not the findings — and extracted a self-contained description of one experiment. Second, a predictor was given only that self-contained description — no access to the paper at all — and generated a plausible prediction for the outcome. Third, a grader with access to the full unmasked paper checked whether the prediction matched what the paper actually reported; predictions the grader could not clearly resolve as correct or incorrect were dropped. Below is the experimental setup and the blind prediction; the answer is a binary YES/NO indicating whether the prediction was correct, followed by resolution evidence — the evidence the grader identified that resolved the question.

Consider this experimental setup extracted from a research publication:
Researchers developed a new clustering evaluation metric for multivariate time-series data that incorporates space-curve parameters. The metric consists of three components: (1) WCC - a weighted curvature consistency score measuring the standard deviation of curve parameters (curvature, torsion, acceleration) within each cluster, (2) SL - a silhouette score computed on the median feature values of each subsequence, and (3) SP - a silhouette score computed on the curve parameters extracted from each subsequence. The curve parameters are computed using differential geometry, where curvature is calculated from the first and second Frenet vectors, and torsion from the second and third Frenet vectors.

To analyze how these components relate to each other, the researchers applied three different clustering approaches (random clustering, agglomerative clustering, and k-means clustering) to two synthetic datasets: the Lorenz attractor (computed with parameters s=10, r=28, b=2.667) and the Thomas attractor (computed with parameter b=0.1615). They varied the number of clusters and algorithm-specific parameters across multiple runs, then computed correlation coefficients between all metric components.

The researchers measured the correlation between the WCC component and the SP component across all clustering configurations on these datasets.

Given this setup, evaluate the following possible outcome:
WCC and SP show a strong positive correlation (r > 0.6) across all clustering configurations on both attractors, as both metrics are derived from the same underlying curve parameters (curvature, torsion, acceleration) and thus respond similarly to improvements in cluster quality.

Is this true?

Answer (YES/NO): NO